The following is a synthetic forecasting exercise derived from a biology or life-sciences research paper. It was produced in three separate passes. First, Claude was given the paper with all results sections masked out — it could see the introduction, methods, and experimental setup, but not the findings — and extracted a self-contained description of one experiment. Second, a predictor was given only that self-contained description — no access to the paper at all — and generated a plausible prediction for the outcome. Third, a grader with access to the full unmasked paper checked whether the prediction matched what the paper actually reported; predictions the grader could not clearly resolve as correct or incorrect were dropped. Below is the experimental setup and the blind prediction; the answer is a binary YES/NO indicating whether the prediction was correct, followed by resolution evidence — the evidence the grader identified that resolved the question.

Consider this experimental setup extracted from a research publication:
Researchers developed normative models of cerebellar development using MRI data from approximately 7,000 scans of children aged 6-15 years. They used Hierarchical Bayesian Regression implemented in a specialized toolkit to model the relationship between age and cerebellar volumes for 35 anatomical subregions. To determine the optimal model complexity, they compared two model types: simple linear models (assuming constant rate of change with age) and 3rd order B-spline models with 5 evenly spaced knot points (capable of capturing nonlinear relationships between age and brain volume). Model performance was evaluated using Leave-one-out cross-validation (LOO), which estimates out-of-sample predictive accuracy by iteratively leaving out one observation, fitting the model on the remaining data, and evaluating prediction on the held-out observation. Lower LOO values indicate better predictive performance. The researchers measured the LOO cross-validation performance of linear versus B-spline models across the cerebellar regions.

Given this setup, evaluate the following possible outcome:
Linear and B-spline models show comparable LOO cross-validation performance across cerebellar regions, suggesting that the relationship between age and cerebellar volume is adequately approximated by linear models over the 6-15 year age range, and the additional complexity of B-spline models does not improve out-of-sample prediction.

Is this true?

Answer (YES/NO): YES